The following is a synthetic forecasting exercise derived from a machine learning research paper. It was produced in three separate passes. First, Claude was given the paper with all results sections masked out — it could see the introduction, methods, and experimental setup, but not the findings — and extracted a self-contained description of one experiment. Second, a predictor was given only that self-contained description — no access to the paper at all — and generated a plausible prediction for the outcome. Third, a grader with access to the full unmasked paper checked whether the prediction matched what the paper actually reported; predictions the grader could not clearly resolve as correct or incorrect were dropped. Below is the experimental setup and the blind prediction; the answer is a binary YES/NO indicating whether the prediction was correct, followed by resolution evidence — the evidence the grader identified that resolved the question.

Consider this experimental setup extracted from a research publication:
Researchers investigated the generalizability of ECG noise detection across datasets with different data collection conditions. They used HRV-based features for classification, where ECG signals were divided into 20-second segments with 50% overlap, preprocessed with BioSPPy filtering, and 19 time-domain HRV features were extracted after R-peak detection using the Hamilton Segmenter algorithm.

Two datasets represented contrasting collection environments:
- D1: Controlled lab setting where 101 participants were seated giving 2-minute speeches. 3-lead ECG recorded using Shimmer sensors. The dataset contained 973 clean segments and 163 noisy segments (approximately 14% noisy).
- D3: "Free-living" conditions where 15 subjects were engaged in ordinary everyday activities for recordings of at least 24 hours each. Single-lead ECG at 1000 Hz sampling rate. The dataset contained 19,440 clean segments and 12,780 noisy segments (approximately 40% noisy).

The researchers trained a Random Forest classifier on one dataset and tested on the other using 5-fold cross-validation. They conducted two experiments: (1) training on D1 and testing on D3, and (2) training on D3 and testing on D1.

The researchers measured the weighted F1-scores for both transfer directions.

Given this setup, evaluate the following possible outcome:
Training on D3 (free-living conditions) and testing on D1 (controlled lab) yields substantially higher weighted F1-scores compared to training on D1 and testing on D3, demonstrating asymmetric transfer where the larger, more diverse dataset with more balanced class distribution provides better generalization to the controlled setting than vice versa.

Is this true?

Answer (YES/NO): YES